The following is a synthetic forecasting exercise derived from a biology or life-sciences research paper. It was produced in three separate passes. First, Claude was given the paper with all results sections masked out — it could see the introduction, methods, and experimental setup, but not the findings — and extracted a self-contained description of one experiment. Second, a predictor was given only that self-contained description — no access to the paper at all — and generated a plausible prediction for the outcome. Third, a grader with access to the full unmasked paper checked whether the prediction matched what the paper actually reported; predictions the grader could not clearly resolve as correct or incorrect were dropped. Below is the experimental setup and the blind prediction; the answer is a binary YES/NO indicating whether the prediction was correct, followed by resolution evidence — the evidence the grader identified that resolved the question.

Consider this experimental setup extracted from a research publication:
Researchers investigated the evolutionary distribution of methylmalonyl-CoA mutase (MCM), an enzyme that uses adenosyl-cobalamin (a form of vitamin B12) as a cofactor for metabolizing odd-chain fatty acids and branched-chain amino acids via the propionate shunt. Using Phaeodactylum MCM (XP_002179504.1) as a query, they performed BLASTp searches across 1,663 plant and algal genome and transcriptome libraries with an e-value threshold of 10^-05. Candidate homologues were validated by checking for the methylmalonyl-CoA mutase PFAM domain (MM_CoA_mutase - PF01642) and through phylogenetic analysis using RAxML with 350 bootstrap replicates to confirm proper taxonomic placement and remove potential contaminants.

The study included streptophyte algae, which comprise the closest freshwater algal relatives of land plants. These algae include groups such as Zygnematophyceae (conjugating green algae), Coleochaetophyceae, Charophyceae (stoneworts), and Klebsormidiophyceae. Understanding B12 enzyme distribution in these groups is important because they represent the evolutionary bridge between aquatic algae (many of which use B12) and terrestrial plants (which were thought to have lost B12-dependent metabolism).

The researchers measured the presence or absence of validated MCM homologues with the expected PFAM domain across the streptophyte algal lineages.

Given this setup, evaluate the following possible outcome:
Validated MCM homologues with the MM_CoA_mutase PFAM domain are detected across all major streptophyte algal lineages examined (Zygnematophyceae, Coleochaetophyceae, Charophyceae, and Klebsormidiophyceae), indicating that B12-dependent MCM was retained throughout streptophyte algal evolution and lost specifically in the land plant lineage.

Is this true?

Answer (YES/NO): NO